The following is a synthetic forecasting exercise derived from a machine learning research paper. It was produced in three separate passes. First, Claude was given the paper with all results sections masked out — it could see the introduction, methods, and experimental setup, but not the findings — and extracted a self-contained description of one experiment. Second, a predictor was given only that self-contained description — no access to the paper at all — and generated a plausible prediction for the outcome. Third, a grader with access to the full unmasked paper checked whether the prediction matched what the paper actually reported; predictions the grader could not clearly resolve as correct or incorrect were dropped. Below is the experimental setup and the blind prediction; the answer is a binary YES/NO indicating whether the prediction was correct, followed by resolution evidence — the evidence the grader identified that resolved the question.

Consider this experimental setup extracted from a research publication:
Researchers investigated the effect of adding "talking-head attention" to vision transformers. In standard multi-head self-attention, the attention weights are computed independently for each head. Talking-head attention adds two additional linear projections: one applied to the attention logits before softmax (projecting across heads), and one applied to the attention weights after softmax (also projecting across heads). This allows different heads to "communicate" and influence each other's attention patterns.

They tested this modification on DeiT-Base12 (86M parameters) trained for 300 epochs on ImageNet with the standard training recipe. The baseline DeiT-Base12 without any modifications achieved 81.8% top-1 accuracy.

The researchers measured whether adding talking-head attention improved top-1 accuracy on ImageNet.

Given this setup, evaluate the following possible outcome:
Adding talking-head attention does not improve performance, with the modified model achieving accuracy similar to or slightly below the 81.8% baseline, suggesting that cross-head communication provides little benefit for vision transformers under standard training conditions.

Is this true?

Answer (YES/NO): YES